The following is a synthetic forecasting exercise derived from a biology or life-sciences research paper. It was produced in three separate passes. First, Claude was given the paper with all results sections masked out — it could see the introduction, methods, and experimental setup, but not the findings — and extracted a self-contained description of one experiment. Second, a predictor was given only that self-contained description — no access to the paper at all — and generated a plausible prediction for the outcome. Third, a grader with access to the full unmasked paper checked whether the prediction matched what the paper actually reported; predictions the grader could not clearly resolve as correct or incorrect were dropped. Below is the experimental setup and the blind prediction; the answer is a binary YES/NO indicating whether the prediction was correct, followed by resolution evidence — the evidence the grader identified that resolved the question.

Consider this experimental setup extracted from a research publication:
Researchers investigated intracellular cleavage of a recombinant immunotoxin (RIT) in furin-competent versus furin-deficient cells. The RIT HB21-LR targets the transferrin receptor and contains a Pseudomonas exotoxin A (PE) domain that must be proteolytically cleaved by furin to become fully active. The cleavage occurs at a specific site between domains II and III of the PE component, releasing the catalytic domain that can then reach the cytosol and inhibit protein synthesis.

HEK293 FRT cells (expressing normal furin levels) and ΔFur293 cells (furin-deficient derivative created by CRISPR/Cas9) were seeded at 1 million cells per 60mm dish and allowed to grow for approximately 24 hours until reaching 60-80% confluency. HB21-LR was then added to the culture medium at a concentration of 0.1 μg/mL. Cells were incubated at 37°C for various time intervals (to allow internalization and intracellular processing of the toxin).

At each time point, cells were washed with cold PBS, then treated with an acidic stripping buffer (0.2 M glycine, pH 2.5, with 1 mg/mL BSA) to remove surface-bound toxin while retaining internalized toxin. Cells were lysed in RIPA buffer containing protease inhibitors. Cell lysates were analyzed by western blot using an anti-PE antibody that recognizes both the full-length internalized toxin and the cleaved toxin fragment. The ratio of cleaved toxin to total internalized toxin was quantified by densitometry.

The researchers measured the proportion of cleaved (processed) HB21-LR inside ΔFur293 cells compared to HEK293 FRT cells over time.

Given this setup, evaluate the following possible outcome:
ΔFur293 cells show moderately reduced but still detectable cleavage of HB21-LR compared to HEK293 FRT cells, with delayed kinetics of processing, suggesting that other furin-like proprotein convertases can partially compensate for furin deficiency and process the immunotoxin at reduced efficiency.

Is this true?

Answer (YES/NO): NO